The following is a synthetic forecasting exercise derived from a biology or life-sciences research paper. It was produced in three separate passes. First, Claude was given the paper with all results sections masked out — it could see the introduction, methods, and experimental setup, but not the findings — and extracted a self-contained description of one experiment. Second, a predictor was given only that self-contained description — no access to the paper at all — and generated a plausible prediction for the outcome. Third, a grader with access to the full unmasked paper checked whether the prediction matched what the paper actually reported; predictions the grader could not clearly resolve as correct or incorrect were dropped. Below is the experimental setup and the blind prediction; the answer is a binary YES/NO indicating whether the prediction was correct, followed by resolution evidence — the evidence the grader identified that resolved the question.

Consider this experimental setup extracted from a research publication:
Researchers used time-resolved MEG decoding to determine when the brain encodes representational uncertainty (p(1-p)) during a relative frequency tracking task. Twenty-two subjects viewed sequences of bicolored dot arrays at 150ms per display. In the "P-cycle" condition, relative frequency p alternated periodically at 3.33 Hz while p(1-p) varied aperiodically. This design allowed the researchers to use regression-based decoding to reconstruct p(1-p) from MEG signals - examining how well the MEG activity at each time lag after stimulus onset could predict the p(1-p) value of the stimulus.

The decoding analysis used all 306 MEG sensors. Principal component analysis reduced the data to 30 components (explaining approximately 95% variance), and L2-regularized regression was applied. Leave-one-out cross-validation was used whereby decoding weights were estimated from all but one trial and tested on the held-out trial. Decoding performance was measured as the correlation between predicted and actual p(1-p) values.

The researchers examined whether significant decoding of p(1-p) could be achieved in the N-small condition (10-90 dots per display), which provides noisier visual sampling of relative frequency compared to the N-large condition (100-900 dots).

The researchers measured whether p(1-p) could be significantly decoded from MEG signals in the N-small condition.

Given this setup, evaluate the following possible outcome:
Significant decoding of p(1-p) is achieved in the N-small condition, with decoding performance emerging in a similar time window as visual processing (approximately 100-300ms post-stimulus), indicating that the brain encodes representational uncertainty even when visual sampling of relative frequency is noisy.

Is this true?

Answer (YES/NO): NO